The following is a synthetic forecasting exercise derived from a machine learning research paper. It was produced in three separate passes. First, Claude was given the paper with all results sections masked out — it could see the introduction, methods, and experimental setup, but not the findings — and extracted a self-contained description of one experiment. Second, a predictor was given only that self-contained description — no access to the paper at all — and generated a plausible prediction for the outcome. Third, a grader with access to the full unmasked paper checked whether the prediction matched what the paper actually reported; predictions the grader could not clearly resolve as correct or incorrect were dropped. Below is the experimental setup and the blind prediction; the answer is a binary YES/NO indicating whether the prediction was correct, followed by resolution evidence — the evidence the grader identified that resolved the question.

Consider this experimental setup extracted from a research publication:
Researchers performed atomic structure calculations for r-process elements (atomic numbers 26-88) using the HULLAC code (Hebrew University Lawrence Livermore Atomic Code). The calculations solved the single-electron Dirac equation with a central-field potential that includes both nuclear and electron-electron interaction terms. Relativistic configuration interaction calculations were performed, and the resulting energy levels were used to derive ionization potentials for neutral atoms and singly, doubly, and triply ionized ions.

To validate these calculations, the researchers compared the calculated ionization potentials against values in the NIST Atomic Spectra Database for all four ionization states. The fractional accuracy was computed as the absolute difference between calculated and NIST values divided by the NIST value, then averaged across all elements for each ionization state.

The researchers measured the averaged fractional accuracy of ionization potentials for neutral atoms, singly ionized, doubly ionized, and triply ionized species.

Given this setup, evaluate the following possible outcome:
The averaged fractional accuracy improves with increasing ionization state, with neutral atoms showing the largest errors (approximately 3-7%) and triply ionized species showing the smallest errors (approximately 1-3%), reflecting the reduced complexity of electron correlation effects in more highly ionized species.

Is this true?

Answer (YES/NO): NO